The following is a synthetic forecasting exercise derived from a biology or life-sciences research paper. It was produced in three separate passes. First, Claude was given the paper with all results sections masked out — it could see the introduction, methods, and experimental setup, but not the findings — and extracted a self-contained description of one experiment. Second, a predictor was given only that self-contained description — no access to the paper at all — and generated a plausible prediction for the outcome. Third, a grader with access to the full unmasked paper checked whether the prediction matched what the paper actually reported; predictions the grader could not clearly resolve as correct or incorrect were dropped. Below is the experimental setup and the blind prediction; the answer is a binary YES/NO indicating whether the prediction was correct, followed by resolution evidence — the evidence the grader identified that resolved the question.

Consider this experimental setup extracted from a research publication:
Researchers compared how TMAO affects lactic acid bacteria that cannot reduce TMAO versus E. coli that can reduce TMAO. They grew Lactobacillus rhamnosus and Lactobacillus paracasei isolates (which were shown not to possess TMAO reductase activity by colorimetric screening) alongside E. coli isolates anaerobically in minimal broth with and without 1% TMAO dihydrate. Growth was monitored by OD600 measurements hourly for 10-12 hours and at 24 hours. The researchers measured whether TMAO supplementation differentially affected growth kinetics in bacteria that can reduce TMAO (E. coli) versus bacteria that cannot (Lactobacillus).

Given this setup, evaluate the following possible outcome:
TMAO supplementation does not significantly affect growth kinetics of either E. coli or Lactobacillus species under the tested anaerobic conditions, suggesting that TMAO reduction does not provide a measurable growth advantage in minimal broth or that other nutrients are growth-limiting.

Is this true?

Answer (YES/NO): NO